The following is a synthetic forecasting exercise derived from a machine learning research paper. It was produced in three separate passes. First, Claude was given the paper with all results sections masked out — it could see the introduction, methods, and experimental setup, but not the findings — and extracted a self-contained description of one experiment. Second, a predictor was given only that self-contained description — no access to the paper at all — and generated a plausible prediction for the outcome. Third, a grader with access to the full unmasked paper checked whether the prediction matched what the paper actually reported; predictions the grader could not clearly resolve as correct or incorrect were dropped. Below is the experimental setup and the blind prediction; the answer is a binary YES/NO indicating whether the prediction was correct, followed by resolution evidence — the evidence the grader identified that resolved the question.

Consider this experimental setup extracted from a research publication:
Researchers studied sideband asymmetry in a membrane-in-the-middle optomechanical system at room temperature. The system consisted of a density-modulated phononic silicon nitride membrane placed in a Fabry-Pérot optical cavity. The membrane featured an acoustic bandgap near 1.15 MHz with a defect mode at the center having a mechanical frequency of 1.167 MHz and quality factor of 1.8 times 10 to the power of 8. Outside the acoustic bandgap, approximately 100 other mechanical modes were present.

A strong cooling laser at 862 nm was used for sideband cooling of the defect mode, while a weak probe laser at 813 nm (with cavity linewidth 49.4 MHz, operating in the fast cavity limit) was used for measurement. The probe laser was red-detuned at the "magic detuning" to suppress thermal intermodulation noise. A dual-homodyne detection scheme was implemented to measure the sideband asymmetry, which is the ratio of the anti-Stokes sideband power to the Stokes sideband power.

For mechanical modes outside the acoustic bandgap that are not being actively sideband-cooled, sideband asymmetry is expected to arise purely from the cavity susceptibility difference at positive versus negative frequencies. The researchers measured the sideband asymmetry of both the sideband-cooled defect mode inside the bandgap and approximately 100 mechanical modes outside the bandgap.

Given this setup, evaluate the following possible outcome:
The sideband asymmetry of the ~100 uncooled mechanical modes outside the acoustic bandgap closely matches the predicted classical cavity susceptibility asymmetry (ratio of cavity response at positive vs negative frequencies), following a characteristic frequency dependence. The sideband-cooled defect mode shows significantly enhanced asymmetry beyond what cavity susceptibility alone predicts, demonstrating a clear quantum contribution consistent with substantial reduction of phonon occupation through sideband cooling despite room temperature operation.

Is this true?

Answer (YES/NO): YES